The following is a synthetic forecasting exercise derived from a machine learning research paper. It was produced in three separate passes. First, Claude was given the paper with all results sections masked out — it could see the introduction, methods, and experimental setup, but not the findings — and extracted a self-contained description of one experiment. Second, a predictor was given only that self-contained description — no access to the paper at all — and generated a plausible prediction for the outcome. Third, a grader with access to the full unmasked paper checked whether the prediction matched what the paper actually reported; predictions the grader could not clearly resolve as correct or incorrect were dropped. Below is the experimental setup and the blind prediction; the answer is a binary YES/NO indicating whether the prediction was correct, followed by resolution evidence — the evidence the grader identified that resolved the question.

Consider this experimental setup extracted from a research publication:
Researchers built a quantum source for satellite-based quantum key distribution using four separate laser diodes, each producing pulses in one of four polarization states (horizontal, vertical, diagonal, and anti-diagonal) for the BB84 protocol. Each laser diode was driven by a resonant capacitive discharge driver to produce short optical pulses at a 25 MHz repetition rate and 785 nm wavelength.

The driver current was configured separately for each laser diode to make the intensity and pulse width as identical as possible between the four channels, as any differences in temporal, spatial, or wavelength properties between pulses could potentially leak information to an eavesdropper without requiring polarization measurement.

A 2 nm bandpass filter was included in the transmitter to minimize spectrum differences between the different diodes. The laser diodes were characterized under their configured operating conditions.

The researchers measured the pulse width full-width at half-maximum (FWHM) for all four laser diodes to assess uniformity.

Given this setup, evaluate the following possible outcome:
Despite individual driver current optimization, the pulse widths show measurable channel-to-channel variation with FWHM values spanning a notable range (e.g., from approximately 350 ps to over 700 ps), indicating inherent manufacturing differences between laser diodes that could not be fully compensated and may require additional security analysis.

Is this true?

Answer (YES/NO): NO